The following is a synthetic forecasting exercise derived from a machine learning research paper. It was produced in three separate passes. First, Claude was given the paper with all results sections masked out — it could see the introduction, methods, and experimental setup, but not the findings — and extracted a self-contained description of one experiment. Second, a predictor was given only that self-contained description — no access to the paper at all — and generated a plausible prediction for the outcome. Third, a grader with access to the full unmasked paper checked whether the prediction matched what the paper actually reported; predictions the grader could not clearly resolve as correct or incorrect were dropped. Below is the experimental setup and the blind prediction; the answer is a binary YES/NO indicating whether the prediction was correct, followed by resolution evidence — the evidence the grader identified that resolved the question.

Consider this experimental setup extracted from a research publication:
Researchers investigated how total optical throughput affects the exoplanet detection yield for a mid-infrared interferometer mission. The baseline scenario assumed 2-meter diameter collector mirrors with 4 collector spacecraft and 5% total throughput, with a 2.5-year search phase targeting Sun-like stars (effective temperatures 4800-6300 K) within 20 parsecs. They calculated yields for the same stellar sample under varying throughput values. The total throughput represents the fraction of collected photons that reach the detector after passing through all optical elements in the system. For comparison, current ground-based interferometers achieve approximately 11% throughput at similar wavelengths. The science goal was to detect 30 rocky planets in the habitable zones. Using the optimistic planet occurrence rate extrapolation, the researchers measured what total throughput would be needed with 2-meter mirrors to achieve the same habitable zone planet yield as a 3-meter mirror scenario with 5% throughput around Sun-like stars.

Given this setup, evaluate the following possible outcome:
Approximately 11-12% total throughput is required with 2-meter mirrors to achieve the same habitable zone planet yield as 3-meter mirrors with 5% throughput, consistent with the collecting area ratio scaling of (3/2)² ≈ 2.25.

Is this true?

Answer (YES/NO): NO